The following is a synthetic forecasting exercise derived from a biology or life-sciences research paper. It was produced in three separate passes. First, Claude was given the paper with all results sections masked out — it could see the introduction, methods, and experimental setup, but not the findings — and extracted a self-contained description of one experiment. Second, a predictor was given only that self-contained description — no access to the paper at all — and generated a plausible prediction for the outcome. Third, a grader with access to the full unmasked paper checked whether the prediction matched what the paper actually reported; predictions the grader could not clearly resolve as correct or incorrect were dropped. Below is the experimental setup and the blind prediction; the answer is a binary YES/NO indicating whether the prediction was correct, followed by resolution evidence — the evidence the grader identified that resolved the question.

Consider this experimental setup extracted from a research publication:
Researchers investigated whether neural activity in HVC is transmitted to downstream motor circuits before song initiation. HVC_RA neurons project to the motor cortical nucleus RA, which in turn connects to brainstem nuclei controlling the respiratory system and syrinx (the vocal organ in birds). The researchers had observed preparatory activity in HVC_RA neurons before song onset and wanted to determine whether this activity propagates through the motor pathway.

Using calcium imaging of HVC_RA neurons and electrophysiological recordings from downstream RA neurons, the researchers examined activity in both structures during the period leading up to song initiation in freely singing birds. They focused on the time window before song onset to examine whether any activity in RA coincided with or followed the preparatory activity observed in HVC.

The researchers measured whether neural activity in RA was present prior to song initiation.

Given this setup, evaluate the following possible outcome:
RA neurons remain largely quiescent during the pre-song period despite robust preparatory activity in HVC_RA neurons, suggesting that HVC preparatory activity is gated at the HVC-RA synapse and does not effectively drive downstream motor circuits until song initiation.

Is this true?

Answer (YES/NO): NO